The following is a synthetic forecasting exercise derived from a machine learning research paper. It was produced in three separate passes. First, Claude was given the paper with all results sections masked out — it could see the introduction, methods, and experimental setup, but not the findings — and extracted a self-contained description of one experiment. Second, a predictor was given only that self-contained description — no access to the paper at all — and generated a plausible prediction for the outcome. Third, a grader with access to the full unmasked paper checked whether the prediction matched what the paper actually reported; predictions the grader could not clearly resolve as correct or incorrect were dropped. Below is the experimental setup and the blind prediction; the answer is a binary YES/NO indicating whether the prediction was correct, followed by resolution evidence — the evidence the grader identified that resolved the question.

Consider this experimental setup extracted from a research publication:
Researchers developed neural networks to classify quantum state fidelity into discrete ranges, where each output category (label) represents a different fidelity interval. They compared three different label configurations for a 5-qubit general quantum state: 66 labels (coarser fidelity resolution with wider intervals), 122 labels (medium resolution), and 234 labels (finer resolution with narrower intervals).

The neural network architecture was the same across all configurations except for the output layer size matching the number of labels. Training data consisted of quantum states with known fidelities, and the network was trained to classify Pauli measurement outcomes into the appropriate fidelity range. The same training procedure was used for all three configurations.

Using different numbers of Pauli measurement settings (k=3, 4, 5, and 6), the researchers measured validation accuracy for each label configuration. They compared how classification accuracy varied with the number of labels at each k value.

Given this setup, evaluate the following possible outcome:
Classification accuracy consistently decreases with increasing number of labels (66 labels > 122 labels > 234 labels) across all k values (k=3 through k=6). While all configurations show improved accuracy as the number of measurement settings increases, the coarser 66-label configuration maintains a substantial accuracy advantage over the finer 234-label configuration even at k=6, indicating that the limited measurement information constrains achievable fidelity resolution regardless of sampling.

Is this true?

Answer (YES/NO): NO